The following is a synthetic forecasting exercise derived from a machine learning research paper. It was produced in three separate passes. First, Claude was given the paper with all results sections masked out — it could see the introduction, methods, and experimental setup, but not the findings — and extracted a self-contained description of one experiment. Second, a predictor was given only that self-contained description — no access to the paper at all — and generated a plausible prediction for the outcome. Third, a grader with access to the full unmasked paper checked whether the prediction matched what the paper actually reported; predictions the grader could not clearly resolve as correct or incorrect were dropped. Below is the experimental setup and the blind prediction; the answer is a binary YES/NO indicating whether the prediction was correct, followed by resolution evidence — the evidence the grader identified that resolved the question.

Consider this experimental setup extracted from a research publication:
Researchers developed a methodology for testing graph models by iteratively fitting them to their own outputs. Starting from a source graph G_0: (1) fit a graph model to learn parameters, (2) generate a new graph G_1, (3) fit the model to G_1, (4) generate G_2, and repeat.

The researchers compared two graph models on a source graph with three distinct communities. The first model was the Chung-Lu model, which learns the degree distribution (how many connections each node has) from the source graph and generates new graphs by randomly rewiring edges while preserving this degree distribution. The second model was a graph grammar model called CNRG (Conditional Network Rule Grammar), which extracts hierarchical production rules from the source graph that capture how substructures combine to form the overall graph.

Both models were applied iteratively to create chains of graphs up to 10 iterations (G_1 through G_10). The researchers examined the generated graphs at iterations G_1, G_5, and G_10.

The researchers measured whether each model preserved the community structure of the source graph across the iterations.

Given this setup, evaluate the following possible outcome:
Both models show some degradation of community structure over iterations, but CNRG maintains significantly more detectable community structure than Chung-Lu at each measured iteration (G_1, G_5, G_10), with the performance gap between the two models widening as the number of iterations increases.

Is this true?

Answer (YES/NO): NO